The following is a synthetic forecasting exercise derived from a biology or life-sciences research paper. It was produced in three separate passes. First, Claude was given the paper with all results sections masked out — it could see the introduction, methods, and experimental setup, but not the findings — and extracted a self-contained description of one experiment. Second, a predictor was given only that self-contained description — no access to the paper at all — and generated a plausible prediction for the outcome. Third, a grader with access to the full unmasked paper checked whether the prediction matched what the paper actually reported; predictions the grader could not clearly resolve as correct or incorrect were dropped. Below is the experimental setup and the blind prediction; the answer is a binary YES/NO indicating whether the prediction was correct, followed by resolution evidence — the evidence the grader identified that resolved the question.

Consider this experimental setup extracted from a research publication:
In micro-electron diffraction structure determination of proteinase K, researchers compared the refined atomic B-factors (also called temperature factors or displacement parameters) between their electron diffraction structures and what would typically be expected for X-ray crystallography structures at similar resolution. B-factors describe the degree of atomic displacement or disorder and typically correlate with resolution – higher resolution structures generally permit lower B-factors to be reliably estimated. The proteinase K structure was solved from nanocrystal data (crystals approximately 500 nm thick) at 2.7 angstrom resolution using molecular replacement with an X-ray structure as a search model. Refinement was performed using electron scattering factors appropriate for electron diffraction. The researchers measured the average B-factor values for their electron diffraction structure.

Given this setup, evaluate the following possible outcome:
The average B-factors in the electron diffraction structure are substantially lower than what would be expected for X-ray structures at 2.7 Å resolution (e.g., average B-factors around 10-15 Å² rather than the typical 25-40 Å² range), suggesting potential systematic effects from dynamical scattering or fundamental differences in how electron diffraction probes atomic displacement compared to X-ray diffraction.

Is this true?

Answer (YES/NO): YES